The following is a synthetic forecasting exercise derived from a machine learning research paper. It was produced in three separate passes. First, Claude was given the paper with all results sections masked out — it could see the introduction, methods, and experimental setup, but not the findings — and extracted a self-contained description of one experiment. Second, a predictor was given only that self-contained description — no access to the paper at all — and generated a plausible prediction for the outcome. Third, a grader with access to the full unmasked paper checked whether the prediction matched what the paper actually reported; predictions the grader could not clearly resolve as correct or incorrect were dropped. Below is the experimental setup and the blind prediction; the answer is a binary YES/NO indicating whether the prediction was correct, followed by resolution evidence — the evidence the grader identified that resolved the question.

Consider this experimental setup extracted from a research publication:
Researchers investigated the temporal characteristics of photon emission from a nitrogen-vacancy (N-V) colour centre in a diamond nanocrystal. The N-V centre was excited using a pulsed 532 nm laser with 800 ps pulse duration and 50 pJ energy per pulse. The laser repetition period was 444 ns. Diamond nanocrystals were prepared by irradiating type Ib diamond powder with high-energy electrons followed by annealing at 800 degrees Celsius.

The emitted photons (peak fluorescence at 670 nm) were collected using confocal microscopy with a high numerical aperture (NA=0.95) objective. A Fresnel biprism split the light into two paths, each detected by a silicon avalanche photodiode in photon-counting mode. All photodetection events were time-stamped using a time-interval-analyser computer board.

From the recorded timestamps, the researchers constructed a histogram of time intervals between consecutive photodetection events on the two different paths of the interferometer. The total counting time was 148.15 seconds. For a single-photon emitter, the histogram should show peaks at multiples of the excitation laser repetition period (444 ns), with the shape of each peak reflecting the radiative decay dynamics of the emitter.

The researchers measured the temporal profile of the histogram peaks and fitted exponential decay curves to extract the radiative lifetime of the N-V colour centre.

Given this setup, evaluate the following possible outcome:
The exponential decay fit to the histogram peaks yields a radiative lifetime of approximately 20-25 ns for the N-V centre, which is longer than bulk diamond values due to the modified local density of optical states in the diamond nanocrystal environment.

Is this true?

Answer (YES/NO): NO